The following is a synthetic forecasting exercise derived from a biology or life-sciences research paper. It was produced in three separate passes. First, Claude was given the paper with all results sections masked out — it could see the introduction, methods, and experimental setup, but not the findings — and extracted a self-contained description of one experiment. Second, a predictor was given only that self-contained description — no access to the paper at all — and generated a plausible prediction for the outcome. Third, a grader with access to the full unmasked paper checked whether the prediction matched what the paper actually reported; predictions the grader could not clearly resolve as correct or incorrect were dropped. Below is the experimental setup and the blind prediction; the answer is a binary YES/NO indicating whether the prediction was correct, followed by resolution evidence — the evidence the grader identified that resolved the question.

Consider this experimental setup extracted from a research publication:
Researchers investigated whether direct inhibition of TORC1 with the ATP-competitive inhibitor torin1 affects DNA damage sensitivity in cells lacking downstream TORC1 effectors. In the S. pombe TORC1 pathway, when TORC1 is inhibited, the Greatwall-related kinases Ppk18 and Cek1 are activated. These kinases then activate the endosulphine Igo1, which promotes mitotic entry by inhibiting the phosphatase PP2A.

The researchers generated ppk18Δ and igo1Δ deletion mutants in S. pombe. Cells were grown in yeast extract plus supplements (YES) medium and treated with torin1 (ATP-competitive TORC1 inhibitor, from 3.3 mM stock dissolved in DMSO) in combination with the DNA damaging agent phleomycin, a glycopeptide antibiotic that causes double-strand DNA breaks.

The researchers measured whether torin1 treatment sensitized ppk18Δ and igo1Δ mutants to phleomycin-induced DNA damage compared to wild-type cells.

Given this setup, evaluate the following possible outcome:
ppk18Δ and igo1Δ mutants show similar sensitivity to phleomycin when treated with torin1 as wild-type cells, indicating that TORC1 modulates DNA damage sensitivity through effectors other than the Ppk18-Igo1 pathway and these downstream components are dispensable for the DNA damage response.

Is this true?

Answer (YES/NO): NO